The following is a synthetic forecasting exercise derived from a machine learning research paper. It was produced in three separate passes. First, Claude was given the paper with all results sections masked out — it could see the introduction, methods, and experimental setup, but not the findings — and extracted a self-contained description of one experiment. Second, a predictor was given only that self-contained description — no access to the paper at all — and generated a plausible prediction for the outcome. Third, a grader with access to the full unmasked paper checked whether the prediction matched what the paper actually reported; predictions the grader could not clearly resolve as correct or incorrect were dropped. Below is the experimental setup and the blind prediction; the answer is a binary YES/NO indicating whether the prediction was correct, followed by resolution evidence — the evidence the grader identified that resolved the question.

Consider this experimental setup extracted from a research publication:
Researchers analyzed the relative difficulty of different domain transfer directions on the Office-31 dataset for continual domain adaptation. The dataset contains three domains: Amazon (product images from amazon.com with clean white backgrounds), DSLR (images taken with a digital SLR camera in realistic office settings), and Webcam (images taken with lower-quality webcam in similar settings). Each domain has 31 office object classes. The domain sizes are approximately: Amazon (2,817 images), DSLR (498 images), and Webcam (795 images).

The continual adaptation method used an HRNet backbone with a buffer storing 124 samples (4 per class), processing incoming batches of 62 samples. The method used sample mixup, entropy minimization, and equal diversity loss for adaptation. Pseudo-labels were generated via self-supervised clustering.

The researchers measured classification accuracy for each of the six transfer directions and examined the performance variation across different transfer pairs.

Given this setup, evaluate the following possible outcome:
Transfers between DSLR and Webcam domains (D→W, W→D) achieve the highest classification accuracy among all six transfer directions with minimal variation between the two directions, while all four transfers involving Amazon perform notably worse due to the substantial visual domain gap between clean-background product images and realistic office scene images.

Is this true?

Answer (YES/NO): NO